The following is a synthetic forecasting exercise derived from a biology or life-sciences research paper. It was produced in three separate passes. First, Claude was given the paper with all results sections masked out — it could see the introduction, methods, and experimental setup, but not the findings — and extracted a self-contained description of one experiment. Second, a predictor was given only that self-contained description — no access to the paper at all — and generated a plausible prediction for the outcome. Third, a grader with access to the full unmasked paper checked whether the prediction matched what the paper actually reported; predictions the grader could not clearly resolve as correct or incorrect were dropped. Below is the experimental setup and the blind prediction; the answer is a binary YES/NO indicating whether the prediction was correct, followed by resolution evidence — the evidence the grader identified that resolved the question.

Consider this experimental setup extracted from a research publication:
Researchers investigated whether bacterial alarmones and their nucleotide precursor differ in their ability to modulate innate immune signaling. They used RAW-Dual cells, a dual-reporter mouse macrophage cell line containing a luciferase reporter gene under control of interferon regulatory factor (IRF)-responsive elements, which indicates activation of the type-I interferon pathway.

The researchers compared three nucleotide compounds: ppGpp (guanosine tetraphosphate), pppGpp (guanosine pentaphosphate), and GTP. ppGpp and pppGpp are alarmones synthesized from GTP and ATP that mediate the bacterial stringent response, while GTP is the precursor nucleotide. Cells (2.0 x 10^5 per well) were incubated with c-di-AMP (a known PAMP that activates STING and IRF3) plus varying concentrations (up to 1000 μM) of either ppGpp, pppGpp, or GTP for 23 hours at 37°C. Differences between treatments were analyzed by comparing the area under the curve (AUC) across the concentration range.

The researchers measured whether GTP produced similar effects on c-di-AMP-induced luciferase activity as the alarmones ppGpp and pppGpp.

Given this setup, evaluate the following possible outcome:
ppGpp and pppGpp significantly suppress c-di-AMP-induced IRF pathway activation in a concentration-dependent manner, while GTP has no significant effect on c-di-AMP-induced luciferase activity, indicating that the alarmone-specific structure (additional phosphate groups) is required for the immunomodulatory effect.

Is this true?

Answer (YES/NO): NO